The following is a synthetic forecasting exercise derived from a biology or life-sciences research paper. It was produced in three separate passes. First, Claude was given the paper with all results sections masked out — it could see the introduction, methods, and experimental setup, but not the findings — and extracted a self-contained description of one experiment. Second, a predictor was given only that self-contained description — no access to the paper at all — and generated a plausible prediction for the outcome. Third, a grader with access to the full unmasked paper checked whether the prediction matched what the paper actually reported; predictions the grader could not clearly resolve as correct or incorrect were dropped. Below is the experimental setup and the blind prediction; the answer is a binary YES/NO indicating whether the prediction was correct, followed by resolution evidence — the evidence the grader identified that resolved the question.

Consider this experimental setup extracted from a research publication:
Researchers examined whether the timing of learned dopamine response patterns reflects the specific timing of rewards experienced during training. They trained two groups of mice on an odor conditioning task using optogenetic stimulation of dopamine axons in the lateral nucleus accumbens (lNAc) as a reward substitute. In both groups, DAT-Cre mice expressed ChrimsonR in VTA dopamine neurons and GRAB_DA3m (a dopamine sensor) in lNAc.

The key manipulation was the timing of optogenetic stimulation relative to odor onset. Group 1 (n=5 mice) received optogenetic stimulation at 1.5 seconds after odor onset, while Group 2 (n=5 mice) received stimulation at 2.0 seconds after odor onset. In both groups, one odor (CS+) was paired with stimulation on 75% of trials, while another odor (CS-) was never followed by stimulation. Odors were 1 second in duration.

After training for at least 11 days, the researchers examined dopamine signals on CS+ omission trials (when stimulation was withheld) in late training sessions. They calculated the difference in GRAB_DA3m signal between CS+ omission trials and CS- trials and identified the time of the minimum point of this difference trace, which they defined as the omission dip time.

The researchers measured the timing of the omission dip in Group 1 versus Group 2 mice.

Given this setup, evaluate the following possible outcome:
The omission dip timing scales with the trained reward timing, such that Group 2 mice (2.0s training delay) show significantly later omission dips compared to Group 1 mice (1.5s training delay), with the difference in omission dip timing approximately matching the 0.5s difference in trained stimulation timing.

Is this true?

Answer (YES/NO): NO